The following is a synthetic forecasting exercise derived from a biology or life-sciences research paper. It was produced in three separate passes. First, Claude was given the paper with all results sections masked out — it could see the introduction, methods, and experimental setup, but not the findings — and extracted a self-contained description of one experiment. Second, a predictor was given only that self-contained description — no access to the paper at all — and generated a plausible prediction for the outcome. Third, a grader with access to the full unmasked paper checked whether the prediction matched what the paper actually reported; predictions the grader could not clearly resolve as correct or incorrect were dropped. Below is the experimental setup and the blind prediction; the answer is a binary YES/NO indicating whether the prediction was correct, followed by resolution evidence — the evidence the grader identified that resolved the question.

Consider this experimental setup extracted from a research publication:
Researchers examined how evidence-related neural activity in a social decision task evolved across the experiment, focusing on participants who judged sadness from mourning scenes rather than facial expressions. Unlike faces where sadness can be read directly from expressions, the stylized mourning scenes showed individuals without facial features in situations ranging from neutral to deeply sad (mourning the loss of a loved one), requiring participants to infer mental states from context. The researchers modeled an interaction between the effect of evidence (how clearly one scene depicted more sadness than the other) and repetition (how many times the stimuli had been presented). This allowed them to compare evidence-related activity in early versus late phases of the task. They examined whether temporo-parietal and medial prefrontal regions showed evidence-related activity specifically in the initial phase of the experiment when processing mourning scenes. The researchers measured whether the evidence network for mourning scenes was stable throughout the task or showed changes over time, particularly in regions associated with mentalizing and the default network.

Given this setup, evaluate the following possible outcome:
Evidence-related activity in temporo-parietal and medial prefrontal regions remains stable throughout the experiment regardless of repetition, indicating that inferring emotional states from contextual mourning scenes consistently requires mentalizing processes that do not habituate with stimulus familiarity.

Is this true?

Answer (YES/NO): NO